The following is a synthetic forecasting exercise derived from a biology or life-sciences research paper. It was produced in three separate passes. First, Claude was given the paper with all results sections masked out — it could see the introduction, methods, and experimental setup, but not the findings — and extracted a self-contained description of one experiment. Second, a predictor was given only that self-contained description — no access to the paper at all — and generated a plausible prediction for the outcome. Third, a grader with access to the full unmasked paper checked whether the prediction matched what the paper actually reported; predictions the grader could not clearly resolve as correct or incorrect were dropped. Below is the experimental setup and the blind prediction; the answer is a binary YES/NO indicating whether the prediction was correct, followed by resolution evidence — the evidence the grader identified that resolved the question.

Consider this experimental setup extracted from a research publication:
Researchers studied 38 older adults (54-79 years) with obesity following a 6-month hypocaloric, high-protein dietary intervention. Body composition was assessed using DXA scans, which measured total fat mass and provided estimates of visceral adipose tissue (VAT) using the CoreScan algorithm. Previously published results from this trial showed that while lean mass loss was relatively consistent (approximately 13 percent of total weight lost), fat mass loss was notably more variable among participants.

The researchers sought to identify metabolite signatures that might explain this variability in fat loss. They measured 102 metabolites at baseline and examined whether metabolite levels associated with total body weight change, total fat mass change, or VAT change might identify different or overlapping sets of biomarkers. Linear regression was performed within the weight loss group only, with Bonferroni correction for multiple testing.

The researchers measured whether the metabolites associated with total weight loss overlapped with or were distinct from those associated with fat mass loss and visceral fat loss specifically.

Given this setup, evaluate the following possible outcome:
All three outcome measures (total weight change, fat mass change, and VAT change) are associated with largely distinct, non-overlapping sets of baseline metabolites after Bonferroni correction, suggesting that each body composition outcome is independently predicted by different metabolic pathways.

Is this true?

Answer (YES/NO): NO